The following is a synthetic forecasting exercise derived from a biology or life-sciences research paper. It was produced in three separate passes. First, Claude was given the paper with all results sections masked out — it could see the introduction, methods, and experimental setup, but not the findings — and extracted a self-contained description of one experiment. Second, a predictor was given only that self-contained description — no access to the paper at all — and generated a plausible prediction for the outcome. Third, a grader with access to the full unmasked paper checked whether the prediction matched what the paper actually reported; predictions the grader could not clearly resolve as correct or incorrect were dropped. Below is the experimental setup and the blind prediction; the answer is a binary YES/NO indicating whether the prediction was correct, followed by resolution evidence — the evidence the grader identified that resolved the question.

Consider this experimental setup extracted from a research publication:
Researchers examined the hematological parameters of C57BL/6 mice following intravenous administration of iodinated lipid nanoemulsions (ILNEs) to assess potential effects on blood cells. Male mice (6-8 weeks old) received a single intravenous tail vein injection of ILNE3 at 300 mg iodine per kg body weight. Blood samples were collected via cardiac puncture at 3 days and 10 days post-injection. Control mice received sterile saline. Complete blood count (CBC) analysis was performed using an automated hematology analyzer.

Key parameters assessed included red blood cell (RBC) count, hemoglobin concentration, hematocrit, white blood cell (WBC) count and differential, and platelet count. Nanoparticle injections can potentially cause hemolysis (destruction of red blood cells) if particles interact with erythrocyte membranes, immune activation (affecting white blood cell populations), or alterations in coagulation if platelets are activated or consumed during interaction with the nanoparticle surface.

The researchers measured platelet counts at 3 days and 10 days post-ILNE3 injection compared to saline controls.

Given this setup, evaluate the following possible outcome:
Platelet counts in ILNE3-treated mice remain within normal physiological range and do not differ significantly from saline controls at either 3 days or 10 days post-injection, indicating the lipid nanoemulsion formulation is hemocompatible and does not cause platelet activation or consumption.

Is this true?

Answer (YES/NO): YES